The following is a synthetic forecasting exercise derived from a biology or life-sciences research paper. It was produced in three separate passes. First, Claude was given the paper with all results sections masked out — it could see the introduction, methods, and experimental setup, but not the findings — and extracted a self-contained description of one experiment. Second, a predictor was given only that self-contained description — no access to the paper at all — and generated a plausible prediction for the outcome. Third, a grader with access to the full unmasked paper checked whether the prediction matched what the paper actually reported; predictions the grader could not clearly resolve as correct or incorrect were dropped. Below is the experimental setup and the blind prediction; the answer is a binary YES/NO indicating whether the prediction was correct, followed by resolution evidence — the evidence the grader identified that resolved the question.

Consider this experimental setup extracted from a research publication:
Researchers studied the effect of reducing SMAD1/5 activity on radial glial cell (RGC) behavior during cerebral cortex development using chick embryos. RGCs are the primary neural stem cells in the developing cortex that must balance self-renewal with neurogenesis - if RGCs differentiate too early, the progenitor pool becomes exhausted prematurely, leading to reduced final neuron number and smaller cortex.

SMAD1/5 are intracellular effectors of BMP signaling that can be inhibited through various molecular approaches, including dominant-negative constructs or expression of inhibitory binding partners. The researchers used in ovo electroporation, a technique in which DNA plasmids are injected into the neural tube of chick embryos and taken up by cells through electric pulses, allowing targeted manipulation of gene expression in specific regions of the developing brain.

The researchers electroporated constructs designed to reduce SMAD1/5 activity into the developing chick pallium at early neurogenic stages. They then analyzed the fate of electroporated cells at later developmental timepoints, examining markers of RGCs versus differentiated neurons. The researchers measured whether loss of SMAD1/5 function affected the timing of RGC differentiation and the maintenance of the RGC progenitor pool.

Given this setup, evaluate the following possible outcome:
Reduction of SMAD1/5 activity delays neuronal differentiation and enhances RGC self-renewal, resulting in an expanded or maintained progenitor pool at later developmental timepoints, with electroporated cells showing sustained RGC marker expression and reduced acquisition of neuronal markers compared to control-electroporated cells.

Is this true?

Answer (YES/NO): NO